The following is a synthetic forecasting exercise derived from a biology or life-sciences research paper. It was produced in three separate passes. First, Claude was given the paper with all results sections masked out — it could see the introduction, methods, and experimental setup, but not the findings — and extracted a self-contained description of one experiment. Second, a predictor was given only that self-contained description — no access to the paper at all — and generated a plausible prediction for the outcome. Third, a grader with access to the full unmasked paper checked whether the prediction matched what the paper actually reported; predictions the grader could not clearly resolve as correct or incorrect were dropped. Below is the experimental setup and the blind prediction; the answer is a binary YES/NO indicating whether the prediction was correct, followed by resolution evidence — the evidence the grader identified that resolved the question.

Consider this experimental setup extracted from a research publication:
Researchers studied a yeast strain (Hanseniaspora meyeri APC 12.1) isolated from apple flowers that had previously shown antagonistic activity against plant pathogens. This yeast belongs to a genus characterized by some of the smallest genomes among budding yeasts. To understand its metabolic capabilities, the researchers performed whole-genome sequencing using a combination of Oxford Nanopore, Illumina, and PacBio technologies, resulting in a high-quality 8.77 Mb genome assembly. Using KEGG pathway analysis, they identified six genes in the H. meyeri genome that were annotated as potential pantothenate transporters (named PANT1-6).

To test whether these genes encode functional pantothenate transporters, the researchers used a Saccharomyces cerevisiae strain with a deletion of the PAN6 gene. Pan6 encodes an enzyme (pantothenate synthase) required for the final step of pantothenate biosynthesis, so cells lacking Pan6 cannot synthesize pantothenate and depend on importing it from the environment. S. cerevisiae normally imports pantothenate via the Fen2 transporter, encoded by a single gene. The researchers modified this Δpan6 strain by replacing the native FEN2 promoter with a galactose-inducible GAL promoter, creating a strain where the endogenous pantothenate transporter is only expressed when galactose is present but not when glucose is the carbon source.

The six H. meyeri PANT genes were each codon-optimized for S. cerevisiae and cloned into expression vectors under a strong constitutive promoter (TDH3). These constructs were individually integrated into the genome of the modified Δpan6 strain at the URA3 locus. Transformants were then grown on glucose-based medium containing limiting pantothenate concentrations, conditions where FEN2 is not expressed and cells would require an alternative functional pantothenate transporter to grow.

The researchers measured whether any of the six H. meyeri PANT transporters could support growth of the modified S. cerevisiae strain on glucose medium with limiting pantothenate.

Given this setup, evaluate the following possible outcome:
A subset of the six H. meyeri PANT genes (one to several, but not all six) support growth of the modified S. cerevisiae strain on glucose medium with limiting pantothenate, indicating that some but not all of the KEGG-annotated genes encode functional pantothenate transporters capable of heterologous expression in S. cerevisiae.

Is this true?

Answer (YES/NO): YES